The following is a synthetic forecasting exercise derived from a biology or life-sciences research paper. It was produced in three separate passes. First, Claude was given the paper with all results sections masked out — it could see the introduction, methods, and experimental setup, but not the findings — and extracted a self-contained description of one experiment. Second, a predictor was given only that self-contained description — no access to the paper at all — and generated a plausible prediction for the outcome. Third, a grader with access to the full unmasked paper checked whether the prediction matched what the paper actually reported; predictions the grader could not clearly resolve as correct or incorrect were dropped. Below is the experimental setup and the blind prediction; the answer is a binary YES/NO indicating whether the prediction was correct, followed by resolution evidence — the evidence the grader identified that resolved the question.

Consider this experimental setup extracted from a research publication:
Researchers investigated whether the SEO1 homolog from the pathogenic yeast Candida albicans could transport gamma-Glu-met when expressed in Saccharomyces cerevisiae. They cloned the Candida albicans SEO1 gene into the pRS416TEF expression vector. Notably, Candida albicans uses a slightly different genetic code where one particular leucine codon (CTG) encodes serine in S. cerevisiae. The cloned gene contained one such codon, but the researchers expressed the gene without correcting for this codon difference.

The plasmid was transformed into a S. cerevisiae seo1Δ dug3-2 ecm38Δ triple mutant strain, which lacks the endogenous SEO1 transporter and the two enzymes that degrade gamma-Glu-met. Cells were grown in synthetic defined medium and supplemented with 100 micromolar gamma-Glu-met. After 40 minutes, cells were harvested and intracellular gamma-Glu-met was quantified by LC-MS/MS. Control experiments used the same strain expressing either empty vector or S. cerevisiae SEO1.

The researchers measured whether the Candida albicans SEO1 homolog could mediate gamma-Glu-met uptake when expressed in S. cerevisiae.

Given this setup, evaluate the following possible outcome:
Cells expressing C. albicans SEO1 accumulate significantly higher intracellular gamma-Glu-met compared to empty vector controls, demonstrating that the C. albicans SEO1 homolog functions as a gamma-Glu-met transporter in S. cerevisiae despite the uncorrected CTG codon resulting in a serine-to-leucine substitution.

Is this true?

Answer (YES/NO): YES